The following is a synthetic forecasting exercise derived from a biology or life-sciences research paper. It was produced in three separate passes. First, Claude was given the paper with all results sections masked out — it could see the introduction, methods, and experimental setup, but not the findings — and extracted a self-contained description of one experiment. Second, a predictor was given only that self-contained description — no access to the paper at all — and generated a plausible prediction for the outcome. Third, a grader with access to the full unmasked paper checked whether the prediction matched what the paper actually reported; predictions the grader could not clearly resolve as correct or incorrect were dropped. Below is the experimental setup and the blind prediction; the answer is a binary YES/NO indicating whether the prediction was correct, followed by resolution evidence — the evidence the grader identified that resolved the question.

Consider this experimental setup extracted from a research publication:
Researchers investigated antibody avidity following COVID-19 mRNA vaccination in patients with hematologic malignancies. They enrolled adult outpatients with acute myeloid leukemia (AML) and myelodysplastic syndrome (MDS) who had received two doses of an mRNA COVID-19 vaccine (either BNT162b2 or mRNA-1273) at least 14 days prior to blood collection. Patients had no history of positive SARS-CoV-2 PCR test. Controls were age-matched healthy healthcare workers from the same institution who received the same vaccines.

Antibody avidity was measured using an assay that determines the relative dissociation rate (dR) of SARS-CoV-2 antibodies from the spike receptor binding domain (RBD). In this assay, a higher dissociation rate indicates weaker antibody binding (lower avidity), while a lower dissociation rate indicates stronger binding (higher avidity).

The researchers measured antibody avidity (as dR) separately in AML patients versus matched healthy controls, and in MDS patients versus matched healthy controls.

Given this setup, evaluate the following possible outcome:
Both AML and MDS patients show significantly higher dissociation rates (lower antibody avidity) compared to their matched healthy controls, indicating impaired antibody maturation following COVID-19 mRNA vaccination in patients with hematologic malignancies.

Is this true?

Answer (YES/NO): NO